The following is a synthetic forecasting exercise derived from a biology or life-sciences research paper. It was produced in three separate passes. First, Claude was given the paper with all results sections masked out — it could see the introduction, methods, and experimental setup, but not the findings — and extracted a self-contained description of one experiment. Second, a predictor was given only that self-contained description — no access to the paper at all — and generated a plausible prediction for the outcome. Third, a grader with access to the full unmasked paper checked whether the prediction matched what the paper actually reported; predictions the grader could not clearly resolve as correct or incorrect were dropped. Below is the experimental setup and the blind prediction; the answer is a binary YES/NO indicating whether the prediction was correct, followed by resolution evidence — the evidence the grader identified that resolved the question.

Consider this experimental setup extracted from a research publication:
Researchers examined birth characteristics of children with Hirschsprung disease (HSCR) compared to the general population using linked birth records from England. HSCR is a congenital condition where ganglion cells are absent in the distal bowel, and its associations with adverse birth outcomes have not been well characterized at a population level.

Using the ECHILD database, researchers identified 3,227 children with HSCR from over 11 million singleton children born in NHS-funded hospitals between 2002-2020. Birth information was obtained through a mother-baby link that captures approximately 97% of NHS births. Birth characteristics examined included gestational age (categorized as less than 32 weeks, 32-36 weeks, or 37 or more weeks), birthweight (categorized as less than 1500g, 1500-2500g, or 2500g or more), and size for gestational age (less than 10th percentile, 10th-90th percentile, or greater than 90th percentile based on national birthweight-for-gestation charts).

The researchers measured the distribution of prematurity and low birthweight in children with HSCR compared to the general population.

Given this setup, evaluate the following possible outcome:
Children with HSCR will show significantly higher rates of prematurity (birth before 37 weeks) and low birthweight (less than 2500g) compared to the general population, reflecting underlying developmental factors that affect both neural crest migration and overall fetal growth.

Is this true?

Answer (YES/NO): YES